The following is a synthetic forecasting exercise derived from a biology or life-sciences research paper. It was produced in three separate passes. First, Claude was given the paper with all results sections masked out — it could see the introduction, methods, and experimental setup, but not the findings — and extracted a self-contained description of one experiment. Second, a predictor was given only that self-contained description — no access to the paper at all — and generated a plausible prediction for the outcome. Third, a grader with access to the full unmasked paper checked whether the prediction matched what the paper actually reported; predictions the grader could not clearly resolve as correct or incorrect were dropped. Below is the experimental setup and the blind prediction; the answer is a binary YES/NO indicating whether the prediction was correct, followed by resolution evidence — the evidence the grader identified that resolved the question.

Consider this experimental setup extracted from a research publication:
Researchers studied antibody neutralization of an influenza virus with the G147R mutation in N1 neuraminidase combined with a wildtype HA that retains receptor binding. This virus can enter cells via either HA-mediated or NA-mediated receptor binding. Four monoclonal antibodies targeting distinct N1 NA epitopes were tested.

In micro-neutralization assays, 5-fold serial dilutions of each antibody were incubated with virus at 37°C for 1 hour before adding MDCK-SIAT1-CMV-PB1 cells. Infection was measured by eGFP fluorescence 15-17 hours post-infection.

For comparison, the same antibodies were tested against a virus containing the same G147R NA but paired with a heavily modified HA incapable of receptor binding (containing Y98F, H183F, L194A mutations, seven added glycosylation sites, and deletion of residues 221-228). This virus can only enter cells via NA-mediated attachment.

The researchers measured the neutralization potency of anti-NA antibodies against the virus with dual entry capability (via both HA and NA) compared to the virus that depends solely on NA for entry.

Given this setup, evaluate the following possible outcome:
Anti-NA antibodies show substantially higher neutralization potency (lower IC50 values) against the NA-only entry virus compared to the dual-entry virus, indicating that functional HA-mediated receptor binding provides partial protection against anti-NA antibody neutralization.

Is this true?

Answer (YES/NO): YES